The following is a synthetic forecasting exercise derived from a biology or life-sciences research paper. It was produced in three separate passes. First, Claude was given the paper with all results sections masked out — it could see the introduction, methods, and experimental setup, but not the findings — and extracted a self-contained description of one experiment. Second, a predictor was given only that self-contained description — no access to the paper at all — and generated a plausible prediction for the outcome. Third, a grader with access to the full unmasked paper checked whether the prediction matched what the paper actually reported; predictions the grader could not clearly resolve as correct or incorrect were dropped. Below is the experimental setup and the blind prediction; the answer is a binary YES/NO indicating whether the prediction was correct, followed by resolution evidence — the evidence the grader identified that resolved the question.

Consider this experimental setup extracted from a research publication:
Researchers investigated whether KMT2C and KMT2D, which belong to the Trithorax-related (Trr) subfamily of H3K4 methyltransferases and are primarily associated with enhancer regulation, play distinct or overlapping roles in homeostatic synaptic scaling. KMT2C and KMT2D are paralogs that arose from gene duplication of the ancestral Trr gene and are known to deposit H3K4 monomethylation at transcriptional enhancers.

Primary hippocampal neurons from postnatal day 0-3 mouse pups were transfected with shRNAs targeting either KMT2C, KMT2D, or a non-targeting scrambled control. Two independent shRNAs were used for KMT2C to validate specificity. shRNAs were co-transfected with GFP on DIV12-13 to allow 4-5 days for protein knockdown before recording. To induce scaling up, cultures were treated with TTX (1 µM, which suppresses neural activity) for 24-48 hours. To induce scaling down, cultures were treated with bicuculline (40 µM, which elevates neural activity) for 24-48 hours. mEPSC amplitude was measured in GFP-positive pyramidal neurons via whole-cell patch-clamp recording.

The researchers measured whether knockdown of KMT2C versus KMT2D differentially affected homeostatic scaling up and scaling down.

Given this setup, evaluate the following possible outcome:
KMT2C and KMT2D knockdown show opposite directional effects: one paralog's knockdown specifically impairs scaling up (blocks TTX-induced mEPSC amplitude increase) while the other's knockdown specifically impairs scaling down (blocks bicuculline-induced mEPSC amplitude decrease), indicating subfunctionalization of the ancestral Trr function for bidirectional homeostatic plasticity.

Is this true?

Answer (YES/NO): NO